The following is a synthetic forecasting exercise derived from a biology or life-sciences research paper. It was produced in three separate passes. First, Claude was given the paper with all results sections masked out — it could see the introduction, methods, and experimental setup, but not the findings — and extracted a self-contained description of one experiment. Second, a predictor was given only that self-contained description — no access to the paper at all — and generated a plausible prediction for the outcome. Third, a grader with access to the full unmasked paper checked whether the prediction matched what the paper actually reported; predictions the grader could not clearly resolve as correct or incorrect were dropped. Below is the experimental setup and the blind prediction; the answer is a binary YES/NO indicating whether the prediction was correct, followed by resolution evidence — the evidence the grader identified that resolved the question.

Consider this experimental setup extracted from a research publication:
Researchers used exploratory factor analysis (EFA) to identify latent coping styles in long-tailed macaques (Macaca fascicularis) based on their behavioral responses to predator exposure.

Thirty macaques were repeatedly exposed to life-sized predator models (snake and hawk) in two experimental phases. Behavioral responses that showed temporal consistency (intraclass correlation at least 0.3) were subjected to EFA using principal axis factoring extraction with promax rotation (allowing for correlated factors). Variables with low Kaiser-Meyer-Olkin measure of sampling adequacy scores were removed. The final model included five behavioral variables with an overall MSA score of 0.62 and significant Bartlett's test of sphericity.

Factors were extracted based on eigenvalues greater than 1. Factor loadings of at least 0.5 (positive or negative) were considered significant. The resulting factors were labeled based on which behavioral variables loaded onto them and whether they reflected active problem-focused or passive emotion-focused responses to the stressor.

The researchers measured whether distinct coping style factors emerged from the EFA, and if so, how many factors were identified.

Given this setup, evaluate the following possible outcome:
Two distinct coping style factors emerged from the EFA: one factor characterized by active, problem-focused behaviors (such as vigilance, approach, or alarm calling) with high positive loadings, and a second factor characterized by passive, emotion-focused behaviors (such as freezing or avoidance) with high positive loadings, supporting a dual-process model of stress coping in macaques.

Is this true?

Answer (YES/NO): NO